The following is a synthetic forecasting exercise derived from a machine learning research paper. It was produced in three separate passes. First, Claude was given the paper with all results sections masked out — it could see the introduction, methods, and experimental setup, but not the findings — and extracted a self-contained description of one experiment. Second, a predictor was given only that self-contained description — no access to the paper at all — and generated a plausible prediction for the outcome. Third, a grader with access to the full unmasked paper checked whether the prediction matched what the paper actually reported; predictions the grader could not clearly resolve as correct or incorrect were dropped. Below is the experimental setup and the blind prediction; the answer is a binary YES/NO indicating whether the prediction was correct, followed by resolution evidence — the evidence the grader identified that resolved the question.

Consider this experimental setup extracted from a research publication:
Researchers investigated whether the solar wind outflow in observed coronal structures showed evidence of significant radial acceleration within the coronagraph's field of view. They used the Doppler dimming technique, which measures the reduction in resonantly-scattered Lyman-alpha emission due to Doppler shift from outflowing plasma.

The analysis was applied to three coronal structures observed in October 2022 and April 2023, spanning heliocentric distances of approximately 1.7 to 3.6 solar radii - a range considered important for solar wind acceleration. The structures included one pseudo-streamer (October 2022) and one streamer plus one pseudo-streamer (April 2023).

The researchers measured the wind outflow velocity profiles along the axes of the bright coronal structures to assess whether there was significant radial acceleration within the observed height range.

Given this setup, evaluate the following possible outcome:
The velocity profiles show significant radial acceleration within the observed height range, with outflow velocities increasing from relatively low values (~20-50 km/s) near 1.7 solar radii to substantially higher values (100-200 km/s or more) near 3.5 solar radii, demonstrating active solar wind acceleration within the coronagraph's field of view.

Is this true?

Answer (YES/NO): NO